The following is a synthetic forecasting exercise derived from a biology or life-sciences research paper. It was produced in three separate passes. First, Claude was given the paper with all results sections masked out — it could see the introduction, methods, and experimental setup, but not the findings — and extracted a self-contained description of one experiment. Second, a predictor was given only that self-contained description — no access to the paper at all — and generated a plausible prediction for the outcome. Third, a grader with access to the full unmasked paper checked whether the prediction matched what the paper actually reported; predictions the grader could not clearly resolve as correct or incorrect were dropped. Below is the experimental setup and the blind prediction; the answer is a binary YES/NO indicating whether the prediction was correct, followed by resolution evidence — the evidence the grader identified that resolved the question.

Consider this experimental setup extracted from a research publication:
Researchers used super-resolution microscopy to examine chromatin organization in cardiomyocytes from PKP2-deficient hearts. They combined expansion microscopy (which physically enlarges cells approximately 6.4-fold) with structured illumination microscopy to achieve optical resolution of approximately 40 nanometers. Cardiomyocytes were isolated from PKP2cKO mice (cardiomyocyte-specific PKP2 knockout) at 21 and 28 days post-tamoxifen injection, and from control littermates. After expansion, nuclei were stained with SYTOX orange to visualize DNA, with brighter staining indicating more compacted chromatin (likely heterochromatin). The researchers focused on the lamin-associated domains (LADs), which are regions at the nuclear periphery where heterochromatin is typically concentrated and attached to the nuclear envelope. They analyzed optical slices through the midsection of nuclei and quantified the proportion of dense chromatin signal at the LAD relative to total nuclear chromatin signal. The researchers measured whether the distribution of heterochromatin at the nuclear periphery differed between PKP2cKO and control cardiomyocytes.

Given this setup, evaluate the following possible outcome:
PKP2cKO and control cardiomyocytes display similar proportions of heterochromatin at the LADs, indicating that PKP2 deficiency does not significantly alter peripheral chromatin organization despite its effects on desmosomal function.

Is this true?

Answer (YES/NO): NO